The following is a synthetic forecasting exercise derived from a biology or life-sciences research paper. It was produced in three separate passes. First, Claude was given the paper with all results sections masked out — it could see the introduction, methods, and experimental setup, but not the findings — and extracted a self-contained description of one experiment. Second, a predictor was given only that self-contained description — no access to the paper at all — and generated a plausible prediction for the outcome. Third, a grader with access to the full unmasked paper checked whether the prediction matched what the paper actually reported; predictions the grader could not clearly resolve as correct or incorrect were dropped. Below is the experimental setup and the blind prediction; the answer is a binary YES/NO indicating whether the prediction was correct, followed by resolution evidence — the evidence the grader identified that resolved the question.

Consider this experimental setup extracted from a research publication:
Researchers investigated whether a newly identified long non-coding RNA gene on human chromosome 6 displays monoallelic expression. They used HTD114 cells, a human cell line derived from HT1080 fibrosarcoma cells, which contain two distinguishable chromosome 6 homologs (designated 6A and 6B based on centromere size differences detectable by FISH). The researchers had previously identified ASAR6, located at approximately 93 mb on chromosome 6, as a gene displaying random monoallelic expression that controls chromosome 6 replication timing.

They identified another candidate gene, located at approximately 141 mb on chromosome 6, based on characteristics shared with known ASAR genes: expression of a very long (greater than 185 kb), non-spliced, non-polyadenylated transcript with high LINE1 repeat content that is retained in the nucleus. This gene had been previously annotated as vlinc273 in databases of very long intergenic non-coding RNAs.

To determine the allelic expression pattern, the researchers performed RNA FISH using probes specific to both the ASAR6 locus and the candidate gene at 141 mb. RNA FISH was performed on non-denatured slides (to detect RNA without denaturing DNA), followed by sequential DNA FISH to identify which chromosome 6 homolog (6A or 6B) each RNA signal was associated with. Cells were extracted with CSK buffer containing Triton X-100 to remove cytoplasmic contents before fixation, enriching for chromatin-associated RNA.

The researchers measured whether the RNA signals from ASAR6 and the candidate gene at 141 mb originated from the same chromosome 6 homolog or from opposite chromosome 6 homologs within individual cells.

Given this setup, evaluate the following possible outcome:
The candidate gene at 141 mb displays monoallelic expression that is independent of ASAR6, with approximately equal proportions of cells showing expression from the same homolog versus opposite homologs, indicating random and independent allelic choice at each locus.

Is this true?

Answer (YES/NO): NO